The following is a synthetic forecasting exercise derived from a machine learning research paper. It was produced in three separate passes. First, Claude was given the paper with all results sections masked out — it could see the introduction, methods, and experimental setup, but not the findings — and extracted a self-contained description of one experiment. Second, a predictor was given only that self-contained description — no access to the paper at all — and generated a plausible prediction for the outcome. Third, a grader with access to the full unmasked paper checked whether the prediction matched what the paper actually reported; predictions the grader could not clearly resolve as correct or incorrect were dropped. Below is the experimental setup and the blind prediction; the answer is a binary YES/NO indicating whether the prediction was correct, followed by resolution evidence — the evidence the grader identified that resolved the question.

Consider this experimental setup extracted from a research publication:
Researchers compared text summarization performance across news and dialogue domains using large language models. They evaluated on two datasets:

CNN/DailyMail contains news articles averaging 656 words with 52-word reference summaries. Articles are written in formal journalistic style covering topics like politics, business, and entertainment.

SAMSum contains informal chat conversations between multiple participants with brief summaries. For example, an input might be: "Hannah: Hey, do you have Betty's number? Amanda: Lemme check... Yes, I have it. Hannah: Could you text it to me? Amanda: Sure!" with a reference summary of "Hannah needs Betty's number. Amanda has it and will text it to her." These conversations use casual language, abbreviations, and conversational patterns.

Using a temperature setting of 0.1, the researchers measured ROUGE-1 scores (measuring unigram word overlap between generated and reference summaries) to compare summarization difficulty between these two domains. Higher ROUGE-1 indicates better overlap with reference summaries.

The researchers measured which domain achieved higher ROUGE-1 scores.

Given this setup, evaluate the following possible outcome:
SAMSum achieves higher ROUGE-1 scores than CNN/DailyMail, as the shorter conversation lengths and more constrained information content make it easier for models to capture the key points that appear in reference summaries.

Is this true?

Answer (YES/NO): YES